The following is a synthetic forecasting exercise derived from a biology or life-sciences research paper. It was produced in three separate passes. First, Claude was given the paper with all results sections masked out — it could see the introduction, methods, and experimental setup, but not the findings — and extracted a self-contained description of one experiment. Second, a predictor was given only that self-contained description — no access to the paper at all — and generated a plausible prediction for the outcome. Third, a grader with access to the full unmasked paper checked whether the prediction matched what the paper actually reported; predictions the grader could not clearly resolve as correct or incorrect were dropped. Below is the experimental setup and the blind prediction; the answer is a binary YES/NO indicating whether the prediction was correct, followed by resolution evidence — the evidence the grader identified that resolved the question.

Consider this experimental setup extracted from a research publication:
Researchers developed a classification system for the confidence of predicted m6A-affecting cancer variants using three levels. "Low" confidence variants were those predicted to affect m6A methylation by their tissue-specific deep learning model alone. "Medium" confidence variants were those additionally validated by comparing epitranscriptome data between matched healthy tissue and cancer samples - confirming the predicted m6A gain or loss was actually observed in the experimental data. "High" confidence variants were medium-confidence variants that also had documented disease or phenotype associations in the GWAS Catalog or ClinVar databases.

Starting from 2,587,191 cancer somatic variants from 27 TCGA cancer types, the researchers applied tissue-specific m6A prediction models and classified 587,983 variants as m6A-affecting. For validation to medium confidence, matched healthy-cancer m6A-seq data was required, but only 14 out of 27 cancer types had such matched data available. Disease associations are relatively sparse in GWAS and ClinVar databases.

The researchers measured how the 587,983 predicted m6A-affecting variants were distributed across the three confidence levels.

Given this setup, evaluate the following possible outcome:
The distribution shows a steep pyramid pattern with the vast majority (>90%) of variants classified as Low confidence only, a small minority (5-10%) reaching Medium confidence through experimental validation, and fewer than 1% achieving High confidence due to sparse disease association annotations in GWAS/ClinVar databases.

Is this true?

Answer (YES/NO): NO